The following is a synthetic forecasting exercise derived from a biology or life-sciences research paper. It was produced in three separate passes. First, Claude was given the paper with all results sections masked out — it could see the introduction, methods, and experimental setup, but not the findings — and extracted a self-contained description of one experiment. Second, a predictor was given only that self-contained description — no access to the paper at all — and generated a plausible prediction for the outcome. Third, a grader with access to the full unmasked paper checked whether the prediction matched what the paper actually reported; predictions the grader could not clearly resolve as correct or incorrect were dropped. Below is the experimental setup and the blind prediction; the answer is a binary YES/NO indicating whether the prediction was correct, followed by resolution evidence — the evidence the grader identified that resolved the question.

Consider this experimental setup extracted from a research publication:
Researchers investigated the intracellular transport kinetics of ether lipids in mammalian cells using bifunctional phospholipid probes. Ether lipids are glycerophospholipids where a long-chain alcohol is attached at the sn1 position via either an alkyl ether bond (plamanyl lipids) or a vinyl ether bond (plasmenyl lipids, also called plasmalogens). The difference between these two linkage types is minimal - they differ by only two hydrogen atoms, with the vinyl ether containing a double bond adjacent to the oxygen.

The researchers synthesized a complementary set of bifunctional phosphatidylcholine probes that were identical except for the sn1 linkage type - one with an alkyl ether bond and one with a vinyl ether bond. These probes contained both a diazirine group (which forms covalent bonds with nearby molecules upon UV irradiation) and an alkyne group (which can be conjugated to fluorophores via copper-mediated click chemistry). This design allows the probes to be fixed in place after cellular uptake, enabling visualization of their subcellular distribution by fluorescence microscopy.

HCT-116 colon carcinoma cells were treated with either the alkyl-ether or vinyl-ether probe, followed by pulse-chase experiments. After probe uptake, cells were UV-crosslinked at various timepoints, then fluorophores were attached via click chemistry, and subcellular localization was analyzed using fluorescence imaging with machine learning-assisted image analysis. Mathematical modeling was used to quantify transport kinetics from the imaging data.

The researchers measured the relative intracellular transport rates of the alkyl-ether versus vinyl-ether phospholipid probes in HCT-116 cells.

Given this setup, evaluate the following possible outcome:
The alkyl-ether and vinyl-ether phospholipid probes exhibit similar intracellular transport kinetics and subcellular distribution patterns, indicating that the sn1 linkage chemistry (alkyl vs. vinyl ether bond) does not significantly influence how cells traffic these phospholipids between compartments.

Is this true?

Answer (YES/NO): NO